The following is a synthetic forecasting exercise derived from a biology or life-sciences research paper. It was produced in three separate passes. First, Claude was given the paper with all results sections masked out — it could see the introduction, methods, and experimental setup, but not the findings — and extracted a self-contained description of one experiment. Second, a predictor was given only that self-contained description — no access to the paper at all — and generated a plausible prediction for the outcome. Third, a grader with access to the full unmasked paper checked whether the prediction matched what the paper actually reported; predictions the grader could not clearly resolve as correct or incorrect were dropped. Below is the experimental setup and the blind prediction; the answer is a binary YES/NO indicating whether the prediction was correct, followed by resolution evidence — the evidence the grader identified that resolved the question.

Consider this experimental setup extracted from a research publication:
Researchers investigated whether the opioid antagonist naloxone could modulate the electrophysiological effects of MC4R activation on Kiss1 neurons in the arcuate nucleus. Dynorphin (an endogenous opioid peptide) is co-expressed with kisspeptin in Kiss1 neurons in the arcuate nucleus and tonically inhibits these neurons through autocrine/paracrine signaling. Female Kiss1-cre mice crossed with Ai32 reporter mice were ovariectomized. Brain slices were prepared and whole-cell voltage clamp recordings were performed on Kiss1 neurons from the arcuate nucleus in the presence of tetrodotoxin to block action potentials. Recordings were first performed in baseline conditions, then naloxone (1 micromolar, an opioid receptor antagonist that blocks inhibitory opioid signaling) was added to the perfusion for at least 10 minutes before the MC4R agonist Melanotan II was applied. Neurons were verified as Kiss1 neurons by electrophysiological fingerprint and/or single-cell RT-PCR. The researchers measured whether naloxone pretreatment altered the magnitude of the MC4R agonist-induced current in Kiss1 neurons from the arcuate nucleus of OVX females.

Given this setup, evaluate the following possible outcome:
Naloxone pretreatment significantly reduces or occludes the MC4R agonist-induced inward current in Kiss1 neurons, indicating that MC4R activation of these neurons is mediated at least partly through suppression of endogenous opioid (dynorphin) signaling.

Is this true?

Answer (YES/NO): NO